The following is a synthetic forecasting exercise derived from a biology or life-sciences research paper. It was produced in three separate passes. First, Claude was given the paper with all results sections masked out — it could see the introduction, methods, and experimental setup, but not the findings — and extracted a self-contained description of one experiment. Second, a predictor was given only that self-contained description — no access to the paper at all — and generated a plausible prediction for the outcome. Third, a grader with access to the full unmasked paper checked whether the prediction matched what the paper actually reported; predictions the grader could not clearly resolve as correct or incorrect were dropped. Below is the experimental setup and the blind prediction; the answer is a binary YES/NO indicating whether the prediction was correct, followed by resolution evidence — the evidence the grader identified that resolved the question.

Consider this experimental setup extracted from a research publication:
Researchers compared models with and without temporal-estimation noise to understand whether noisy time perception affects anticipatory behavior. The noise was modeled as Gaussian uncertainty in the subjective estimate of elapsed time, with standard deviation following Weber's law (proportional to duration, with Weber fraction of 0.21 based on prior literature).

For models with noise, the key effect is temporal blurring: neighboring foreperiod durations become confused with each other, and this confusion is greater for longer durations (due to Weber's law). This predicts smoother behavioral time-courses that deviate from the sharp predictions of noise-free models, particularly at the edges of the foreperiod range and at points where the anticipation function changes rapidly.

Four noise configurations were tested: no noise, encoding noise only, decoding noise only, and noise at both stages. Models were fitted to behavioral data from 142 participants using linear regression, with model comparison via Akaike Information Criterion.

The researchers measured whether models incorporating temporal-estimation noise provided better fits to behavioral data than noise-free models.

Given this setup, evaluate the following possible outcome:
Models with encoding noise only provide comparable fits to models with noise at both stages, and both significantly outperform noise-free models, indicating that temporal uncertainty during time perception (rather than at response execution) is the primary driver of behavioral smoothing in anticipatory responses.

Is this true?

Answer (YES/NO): NO